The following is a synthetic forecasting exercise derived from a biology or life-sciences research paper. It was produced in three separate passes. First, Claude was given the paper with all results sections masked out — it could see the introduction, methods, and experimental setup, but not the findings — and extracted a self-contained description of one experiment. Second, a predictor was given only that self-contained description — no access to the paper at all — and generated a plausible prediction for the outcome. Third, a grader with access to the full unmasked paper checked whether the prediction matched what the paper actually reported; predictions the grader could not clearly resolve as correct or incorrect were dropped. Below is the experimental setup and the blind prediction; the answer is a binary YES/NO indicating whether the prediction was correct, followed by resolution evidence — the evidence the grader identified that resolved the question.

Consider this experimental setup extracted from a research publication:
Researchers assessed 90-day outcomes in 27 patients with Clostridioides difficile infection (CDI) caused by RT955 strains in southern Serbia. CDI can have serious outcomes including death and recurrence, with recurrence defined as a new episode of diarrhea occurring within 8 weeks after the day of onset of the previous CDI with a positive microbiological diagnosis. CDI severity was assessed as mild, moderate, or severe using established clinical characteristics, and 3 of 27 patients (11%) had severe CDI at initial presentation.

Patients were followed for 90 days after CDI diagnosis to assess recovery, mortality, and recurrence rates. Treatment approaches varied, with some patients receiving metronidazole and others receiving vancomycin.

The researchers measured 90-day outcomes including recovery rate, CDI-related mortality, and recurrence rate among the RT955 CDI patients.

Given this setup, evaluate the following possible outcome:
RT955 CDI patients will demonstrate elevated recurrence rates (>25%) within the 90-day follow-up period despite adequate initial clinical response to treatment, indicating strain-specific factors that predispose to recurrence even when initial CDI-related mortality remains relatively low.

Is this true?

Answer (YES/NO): NO